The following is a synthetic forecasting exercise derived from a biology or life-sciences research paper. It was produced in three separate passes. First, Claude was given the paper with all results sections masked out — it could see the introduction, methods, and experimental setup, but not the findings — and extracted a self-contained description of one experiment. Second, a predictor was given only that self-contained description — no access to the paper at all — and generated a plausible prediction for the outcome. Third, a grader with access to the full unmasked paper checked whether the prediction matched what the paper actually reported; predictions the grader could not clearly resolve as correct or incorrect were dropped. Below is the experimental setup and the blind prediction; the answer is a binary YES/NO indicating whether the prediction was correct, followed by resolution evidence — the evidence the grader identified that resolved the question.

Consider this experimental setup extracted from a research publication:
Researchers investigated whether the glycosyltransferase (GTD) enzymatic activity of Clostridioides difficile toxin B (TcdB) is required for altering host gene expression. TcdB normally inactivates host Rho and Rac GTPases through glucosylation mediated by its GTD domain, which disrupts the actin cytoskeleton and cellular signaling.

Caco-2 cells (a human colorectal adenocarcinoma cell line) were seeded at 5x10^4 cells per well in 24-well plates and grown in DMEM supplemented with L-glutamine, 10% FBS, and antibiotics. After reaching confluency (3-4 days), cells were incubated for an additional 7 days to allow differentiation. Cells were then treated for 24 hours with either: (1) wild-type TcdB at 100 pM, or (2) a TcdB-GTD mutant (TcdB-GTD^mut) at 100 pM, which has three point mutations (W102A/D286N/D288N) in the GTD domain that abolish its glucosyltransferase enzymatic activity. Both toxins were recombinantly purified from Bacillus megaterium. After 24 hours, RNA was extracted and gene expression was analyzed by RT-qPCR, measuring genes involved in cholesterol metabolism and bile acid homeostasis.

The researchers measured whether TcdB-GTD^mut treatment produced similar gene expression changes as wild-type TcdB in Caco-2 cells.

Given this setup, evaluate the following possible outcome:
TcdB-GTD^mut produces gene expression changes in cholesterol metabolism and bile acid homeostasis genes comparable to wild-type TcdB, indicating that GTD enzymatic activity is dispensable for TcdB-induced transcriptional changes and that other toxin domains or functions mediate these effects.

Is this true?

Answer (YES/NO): NO